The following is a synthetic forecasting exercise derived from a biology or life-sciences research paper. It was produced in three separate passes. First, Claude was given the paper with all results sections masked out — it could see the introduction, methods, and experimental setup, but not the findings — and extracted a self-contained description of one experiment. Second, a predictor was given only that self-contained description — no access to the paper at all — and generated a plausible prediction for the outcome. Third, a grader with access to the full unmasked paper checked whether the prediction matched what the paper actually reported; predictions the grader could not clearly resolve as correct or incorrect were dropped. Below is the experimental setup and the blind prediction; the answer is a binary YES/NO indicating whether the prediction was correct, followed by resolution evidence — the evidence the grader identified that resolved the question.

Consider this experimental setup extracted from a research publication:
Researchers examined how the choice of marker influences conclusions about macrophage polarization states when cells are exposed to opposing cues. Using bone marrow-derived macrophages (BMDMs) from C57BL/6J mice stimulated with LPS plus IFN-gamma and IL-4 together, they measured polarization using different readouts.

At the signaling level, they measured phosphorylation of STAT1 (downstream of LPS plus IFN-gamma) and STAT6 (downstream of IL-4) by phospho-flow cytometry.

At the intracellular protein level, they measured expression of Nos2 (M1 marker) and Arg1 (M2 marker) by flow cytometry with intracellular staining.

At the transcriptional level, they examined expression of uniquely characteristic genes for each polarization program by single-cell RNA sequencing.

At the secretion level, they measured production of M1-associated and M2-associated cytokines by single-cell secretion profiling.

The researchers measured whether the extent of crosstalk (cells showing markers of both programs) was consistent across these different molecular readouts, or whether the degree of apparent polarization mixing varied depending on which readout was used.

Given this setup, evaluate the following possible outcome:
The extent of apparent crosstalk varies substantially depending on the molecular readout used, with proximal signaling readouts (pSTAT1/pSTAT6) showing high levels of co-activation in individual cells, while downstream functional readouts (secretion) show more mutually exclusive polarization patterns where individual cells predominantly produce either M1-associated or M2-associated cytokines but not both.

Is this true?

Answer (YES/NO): YES